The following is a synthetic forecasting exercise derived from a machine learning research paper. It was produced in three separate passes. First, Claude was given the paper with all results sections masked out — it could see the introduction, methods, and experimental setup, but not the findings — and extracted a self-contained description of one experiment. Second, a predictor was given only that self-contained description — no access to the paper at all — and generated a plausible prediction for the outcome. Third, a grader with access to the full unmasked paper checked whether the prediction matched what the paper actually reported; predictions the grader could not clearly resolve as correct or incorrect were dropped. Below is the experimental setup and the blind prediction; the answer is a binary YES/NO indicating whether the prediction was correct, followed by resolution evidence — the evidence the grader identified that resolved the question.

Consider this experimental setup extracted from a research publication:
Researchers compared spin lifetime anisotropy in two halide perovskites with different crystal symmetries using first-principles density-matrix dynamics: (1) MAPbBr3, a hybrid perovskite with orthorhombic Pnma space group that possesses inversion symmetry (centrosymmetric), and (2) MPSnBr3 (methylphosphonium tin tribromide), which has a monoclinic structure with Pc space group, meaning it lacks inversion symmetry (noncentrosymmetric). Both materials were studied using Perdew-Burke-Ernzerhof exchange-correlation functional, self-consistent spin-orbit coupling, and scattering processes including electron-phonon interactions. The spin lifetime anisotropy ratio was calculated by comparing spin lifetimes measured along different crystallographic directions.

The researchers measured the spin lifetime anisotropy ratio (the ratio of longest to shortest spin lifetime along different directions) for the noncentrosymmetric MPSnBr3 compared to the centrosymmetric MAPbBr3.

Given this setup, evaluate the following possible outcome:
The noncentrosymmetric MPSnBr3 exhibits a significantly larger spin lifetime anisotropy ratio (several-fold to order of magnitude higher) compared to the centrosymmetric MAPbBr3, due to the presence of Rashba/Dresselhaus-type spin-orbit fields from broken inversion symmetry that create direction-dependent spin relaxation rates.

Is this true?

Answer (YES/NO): YES